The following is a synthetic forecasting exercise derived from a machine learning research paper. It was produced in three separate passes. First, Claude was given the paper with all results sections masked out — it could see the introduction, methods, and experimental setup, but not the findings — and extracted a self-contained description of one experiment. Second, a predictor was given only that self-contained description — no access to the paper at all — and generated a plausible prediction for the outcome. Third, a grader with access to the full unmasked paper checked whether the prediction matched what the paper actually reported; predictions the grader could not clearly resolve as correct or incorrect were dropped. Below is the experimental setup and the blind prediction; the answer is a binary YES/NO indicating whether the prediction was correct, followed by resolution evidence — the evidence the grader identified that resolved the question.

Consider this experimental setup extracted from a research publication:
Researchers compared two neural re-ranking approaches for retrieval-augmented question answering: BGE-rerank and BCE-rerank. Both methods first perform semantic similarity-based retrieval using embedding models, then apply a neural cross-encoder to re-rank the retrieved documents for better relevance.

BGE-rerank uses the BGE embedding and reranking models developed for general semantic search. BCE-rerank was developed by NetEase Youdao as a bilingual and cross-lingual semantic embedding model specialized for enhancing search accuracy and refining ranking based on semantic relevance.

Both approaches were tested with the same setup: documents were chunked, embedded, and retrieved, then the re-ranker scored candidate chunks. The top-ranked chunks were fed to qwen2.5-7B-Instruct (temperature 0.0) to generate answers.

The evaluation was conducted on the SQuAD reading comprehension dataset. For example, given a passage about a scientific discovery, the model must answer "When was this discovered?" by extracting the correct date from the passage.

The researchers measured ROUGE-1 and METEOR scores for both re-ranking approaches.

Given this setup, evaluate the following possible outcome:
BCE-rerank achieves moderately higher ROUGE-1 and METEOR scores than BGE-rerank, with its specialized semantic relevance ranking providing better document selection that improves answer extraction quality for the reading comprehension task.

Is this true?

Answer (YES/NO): NO